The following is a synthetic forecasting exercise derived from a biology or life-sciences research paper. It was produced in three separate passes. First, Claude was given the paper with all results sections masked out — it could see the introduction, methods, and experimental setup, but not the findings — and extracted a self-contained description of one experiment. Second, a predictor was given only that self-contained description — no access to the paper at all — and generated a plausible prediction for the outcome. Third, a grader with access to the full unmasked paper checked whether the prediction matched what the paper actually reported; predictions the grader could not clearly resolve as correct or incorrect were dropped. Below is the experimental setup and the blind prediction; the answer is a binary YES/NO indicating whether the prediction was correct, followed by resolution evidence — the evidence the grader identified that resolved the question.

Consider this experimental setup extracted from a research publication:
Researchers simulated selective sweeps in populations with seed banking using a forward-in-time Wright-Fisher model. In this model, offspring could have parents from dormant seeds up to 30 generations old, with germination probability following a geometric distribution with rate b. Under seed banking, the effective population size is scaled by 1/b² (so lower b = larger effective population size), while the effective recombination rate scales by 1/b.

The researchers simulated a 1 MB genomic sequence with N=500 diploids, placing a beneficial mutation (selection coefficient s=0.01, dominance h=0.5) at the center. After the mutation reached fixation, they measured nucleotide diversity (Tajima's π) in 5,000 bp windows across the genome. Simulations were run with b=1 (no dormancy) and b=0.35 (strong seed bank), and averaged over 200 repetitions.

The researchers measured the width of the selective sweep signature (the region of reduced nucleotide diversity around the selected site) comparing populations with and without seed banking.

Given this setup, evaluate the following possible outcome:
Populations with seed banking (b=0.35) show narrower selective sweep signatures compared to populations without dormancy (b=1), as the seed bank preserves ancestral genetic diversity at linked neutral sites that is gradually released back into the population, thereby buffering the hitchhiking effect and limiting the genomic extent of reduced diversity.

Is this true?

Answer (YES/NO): NO